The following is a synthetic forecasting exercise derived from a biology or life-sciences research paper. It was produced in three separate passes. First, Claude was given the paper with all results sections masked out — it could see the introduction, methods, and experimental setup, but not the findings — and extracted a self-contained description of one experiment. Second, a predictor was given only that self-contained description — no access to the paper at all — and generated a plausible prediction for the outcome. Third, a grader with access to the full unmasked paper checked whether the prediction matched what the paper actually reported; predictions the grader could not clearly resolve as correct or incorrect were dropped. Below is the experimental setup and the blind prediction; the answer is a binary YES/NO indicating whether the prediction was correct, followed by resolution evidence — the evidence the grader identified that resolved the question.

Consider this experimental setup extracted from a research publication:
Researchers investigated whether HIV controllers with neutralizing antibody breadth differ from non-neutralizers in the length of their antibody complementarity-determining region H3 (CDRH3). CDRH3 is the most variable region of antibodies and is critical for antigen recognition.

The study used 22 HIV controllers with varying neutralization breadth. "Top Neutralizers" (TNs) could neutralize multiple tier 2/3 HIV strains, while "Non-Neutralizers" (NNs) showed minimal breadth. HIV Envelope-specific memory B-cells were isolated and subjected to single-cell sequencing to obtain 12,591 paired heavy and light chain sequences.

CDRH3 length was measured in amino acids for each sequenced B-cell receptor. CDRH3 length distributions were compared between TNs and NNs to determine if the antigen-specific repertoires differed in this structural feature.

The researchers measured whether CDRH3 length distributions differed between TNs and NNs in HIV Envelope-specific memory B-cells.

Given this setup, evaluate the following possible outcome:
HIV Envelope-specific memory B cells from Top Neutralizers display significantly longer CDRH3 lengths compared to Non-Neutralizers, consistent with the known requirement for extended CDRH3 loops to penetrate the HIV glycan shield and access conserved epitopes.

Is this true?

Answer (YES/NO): NO